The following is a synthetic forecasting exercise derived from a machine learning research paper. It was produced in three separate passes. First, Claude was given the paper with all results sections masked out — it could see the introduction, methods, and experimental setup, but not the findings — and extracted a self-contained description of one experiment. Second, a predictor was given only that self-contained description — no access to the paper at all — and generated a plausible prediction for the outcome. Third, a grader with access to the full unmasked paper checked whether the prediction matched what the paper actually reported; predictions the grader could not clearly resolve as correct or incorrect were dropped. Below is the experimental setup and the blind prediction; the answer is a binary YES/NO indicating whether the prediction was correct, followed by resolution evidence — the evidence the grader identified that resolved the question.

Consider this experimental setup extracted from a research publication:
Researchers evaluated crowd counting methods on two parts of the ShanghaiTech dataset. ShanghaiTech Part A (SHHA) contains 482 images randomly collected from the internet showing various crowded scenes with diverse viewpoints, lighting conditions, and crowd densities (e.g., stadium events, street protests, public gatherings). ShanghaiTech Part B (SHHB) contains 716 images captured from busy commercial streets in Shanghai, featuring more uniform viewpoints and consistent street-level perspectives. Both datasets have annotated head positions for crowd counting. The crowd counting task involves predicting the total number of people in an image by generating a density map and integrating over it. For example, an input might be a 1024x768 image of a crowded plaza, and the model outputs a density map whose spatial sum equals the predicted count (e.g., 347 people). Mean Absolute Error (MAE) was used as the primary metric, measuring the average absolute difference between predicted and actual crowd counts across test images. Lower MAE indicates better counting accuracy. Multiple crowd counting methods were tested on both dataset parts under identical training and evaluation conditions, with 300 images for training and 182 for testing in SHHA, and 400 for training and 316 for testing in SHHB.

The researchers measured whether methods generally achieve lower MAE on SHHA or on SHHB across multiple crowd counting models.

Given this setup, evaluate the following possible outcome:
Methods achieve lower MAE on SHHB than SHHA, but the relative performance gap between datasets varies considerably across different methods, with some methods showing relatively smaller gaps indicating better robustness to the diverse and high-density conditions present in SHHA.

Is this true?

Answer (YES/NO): NO